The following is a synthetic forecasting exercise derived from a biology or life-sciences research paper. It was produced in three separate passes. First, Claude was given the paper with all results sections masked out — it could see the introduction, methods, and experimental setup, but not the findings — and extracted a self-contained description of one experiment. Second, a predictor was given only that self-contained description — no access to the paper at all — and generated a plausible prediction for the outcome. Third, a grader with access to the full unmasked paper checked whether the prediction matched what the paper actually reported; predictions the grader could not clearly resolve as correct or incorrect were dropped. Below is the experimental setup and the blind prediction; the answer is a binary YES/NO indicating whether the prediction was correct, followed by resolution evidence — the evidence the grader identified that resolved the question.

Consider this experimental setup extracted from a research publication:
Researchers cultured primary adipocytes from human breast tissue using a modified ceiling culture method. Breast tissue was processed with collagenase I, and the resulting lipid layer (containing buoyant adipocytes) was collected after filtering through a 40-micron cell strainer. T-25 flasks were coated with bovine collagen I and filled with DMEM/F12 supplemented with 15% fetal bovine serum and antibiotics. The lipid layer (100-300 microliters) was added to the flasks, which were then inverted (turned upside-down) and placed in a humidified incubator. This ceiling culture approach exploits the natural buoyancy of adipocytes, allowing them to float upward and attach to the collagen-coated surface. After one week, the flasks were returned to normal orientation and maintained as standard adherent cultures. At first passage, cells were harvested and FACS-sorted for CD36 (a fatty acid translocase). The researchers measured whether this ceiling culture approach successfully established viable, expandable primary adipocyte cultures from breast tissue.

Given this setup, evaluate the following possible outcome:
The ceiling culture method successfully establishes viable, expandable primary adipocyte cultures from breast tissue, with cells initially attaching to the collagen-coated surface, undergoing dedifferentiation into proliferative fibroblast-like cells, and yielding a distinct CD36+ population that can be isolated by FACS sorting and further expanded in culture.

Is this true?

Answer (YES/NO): NO